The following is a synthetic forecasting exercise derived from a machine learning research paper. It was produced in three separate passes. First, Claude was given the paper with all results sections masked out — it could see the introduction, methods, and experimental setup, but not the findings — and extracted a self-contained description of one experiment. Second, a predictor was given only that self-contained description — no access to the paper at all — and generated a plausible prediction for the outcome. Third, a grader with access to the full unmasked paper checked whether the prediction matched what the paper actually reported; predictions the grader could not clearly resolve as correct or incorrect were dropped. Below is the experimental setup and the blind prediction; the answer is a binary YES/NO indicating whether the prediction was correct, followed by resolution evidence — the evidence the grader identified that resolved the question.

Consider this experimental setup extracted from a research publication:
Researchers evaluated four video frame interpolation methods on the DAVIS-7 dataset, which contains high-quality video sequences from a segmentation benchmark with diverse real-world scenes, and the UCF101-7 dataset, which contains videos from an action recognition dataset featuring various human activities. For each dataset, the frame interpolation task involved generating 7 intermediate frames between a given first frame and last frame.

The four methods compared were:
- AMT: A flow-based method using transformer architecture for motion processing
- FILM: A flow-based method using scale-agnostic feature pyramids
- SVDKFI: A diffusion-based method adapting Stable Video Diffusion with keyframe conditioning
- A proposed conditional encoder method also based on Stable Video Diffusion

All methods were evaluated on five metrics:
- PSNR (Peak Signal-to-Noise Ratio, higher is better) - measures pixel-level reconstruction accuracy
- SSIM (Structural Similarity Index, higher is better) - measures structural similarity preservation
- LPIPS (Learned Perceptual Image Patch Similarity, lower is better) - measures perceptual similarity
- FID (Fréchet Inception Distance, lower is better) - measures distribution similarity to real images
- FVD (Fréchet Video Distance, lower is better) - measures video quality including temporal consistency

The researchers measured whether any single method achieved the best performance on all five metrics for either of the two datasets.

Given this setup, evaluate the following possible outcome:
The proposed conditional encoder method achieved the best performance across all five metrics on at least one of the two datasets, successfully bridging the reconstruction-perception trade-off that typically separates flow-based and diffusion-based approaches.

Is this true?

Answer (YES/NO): NO